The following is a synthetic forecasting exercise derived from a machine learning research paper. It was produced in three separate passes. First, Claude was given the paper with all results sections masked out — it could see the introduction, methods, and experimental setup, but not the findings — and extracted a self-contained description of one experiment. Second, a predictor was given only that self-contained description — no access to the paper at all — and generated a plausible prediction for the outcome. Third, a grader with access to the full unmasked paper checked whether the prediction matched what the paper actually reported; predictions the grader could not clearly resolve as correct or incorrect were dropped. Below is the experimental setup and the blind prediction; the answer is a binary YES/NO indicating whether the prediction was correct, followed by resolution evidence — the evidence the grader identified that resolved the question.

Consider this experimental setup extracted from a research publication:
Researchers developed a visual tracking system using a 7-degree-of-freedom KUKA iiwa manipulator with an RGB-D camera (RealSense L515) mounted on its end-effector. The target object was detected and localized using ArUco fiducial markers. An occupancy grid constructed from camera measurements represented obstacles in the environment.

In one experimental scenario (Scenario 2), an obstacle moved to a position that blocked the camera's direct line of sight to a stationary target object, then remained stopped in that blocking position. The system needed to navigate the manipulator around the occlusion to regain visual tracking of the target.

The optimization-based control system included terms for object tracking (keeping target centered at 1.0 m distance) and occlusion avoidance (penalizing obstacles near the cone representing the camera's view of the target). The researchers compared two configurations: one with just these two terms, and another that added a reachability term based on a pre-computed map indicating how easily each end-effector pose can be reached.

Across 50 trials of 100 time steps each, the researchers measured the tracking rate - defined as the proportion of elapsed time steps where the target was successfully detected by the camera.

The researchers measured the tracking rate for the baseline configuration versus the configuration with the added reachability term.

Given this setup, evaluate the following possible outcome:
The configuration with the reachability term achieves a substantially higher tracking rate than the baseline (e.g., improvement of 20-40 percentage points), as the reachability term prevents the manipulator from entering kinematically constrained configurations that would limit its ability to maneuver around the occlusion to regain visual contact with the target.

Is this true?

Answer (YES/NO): YES